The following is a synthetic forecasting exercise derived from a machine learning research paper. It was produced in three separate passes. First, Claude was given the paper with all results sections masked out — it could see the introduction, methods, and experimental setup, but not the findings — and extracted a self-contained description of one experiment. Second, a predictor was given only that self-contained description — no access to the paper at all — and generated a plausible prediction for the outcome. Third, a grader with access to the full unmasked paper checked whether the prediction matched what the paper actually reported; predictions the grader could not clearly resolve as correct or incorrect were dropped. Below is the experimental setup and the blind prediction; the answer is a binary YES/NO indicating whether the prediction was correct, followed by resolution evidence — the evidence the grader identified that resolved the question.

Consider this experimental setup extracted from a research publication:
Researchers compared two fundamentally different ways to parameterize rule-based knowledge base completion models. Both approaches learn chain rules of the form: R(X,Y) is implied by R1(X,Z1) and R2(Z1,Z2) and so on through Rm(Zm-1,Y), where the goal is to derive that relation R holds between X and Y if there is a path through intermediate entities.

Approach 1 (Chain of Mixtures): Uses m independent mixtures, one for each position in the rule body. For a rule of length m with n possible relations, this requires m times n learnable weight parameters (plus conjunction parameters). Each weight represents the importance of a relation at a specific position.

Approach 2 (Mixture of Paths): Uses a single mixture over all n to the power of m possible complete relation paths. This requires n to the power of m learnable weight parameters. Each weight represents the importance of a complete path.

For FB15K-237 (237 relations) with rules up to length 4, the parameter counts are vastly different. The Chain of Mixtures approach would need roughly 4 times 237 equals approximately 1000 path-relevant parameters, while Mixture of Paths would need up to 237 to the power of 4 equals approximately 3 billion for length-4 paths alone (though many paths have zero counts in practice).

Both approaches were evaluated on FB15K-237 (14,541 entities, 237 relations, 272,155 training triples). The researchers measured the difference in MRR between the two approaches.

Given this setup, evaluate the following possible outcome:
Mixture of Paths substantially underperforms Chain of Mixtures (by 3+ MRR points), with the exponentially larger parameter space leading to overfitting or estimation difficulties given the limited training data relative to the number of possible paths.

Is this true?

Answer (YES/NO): NO